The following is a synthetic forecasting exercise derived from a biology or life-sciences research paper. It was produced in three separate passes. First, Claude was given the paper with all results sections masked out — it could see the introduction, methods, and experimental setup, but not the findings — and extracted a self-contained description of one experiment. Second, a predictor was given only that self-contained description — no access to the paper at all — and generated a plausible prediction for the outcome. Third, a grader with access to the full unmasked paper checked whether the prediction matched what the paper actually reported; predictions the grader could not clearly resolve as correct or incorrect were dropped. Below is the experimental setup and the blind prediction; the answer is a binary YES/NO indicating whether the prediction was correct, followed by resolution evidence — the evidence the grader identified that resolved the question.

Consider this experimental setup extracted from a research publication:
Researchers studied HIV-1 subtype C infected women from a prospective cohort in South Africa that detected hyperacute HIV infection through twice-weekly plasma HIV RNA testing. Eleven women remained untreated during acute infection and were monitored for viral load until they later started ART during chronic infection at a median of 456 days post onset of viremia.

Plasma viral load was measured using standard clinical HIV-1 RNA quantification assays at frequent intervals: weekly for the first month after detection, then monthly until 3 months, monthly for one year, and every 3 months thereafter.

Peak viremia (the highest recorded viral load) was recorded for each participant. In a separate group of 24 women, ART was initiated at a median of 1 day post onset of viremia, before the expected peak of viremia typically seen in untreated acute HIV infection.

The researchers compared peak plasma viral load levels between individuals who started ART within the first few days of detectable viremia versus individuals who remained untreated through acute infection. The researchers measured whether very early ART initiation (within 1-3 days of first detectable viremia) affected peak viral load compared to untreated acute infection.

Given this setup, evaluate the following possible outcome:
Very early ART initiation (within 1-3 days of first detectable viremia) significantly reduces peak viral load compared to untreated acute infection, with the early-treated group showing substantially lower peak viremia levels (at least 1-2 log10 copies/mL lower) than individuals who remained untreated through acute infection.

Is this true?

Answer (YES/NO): YES